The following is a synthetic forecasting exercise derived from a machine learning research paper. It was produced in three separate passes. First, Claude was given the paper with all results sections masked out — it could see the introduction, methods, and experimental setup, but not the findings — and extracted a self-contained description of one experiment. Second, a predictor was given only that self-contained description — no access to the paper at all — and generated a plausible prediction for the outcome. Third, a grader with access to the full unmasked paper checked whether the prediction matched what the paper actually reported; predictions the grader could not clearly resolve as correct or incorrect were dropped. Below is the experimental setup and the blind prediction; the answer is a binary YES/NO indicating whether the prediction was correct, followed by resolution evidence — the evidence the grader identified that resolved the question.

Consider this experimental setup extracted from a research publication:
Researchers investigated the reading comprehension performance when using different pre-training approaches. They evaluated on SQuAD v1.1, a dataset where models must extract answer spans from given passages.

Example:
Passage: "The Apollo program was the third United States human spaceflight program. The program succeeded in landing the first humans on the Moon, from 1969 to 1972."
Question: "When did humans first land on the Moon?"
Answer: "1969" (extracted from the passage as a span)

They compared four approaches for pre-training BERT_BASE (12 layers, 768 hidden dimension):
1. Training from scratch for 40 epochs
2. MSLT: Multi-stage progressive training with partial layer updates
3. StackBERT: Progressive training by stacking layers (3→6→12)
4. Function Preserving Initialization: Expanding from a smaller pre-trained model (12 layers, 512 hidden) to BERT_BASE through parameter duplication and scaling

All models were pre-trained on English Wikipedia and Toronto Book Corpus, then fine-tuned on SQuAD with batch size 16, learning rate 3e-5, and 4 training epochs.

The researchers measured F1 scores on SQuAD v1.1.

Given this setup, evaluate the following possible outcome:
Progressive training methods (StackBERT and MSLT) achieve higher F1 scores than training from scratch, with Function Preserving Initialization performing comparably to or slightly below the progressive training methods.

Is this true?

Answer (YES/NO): YES